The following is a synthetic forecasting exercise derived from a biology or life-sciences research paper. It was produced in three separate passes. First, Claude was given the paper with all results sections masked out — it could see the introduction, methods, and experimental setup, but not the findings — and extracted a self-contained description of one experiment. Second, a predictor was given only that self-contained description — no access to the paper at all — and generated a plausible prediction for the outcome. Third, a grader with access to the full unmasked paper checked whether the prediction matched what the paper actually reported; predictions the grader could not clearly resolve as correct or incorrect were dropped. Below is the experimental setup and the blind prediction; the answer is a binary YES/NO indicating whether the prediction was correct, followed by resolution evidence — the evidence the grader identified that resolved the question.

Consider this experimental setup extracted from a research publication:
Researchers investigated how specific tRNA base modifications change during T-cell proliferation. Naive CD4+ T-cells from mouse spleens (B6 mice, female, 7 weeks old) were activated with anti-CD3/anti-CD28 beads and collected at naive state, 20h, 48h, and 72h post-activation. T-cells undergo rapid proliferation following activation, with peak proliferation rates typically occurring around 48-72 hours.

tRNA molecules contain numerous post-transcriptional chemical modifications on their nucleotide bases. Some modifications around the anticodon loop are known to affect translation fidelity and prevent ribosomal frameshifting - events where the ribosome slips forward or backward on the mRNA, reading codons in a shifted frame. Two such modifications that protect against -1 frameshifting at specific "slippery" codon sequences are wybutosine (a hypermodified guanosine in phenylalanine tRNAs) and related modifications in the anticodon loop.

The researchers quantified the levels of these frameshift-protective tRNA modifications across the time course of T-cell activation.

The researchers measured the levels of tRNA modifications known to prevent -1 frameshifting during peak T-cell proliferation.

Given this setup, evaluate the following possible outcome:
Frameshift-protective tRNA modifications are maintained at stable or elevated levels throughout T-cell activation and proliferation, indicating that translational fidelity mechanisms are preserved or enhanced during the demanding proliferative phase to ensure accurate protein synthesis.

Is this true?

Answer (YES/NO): NO